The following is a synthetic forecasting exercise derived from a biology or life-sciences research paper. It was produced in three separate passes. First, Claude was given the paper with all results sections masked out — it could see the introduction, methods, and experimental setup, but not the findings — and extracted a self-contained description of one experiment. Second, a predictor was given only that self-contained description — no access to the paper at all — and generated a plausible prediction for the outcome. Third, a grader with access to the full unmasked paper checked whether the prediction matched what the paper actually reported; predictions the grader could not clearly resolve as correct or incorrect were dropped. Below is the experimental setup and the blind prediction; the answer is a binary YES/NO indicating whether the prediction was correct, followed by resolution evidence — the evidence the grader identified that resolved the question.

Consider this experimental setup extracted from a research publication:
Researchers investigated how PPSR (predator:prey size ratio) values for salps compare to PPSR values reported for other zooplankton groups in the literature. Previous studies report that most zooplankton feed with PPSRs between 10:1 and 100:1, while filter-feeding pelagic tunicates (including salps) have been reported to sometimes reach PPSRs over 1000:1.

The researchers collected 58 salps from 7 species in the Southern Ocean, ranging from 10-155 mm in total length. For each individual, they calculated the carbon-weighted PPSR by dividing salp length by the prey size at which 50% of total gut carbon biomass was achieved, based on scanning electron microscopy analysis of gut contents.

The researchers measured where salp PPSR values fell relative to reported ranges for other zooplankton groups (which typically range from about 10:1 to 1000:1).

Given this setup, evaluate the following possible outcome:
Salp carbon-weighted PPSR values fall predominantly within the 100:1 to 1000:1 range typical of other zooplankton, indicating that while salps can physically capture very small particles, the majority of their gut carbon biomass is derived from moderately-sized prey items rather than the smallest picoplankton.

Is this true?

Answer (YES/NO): NO